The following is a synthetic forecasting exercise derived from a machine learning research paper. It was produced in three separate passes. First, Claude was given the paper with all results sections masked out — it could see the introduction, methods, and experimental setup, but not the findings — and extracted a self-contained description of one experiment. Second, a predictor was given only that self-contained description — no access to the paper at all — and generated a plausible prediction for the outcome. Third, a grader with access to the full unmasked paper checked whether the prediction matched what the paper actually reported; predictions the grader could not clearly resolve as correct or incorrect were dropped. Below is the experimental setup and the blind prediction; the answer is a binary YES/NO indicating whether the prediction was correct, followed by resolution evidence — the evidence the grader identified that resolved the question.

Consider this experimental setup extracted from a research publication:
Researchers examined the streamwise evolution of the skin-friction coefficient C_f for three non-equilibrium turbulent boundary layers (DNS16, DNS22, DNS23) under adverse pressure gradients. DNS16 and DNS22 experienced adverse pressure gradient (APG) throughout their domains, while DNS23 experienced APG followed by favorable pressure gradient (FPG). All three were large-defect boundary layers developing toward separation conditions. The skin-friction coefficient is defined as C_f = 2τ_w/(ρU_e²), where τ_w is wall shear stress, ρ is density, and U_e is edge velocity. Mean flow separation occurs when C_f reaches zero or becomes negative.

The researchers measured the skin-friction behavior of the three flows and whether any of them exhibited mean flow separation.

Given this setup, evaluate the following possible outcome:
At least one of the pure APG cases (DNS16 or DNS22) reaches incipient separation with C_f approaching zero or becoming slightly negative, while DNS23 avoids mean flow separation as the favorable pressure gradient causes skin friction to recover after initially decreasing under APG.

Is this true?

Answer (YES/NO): YES